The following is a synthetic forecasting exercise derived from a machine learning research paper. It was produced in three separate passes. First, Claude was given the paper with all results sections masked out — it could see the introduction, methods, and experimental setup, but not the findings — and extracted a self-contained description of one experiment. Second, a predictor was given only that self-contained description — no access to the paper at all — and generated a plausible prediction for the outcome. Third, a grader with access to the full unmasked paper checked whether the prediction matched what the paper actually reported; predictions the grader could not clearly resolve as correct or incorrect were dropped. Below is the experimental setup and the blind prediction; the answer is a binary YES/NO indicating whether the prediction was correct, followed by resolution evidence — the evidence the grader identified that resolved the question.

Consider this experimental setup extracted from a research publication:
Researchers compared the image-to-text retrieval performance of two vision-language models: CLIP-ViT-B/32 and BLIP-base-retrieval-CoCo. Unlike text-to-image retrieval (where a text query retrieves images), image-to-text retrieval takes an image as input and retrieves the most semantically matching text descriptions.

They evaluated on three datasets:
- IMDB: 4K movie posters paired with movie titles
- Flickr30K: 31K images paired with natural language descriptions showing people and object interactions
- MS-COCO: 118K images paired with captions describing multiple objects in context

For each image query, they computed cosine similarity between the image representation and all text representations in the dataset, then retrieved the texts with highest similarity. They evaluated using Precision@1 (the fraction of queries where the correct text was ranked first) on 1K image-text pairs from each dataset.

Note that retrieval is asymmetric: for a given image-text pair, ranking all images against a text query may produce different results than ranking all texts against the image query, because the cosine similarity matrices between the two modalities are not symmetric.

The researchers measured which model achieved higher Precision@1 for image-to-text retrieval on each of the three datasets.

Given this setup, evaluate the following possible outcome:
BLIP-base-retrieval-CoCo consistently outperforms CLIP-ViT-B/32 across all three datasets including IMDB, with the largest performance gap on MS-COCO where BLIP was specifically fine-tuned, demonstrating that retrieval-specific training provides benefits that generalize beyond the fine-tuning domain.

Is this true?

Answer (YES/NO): NO